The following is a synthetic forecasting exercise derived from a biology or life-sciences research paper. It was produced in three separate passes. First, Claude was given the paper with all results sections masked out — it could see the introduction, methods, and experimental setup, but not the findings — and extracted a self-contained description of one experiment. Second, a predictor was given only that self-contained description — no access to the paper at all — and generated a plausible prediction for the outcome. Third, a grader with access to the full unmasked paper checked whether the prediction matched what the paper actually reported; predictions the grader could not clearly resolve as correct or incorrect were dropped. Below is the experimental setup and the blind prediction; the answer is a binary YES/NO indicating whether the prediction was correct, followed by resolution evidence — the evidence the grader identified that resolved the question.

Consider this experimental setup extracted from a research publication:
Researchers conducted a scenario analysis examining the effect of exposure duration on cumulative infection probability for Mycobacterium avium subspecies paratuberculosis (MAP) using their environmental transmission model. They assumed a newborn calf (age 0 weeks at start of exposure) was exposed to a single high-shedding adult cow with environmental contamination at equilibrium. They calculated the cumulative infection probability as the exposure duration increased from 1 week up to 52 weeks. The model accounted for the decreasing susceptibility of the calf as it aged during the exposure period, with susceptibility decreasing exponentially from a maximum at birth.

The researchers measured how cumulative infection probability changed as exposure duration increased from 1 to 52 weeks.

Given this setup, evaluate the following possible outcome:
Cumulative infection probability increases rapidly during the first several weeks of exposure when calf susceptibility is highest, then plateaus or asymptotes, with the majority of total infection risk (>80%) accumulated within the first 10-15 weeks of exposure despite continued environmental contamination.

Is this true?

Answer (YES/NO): NO